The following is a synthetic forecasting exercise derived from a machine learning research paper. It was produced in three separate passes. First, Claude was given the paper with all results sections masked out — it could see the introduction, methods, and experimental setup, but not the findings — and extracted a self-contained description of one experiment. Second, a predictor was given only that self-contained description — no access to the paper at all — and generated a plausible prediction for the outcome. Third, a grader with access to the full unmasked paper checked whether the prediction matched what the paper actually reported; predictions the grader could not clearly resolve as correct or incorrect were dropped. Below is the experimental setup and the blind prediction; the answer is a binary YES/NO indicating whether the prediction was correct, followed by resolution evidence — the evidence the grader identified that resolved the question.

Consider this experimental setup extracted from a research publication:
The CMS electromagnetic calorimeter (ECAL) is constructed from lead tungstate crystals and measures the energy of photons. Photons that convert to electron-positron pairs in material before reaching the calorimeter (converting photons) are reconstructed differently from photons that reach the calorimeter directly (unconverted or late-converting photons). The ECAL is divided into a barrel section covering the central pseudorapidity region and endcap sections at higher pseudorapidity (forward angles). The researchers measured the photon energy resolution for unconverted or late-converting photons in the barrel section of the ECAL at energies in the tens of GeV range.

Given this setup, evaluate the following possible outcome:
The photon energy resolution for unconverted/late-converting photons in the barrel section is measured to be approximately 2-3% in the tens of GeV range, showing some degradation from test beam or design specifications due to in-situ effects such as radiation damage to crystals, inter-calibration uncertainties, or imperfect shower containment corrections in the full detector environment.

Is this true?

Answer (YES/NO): NO